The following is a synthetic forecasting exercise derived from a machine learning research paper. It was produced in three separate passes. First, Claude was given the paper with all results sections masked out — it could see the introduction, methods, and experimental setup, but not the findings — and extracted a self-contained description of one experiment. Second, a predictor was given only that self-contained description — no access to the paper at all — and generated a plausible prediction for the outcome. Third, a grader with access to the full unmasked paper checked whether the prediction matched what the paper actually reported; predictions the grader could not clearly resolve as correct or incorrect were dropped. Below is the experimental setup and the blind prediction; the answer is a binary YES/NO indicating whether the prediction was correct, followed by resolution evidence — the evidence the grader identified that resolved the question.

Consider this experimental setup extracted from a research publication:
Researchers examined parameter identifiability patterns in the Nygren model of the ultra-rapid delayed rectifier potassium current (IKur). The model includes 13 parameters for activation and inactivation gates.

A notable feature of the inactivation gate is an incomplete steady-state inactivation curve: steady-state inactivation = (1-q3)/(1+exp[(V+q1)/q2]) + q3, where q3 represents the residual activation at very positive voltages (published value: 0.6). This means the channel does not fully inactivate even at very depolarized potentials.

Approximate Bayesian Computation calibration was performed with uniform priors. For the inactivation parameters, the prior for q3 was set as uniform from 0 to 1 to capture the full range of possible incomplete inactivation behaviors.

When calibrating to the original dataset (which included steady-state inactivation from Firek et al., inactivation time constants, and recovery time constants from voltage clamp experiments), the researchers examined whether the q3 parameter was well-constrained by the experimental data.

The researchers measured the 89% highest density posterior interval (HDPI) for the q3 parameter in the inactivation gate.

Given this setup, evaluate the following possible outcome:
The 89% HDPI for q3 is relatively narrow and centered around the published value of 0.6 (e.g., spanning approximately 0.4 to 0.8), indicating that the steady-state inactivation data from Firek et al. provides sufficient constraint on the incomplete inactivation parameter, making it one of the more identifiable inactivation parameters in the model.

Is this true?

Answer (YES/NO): NO